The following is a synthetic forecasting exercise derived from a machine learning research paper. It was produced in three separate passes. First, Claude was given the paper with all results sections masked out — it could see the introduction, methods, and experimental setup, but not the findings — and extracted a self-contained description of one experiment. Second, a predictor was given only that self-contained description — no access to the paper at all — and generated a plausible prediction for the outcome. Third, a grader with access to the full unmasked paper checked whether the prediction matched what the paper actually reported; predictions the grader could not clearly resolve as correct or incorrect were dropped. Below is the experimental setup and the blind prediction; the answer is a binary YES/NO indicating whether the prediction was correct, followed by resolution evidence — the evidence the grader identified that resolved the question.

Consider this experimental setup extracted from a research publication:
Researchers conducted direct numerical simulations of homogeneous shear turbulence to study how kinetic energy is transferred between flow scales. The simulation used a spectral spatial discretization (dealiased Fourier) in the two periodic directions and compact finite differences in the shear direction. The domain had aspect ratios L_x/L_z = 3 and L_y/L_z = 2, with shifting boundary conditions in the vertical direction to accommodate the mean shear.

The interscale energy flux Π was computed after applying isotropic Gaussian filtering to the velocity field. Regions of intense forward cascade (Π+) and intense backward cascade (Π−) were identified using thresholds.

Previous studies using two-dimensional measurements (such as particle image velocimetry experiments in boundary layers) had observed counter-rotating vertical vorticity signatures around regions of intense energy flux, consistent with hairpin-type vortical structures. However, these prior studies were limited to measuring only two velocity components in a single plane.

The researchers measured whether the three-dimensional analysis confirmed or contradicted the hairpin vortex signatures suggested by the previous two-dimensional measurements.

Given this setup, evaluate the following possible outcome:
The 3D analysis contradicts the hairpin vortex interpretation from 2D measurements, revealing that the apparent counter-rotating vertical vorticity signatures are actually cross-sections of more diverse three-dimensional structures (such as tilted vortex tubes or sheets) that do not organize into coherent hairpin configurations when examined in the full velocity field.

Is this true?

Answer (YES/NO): NO